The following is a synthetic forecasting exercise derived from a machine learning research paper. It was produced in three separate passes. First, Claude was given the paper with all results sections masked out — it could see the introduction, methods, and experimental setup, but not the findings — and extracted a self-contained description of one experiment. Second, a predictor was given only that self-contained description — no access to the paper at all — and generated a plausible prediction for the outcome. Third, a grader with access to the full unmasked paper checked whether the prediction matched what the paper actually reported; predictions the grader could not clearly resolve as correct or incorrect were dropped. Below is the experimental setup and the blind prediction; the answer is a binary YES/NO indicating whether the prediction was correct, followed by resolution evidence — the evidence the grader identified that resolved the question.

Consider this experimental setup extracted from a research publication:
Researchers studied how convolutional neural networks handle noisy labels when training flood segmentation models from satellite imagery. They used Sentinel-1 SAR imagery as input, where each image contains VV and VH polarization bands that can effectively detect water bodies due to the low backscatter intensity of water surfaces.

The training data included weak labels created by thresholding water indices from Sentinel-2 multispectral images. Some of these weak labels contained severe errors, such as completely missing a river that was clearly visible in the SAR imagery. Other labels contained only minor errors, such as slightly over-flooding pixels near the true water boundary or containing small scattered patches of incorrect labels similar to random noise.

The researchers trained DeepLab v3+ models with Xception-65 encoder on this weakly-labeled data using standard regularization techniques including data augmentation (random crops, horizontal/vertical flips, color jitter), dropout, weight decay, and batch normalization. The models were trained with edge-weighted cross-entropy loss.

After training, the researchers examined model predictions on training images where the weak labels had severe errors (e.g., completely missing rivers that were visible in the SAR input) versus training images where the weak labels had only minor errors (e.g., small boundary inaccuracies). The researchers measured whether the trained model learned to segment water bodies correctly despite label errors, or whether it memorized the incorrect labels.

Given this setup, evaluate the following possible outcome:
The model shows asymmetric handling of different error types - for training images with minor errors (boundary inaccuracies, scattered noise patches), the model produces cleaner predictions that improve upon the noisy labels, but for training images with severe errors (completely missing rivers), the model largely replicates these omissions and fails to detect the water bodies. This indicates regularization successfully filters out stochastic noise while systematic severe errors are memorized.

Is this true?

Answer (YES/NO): YES